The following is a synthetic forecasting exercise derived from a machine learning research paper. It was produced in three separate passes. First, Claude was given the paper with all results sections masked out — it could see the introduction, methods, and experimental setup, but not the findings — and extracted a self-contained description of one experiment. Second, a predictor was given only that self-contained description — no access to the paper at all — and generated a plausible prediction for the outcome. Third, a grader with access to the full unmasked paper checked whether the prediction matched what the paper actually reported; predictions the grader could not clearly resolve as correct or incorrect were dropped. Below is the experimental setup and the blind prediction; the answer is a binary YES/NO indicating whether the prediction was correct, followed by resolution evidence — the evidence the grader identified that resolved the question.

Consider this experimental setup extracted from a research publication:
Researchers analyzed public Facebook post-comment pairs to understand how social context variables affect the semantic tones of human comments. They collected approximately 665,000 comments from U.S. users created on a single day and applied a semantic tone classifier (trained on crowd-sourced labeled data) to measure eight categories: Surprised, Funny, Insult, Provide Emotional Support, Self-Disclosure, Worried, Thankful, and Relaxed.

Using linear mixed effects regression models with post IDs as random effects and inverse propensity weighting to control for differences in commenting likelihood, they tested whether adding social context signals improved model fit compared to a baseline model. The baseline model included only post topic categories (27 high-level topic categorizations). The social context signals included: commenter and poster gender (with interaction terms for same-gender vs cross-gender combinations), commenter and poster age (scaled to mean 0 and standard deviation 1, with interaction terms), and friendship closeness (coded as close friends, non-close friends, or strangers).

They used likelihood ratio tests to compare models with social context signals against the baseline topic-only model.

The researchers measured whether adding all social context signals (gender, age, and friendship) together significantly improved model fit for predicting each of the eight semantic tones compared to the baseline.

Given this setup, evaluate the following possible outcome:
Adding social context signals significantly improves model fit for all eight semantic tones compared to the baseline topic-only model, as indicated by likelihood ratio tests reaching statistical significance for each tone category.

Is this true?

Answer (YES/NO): YES